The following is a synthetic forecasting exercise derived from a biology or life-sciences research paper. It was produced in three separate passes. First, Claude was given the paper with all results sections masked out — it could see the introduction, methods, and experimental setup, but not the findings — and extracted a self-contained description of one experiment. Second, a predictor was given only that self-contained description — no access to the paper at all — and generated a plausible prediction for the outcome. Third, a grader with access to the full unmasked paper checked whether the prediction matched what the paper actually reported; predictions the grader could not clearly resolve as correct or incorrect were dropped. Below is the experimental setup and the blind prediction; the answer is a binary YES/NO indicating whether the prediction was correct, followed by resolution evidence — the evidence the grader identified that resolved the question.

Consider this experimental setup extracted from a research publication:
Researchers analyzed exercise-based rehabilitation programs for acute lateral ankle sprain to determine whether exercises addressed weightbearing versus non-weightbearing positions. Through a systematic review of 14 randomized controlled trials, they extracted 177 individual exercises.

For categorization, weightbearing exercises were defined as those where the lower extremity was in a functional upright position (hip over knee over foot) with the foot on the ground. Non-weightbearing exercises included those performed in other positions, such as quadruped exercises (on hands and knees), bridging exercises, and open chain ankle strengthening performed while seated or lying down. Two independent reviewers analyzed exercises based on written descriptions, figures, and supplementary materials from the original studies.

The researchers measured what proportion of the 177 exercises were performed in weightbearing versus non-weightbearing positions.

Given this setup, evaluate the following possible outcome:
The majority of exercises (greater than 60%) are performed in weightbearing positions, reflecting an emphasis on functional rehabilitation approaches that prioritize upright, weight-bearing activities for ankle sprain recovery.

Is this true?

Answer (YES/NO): YES